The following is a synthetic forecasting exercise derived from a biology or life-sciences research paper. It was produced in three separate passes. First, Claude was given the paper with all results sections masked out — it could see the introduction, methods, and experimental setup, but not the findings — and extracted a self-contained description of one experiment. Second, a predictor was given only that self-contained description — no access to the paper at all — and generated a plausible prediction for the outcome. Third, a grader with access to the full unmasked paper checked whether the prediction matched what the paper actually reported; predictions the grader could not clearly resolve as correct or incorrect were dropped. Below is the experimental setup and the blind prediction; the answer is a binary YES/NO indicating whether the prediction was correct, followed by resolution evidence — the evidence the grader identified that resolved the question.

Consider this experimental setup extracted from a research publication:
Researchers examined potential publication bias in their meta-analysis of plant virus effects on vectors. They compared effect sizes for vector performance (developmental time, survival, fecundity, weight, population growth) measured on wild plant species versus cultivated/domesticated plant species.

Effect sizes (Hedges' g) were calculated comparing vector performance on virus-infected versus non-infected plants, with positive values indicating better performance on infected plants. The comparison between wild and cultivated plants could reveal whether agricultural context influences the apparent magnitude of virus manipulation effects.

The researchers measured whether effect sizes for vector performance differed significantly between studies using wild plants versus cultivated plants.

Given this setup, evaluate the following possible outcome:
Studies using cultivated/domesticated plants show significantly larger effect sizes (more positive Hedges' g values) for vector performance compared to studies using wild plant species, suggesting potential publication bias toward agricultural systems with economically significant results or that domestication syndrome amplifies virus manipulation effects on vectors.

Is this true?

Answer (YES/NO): NO